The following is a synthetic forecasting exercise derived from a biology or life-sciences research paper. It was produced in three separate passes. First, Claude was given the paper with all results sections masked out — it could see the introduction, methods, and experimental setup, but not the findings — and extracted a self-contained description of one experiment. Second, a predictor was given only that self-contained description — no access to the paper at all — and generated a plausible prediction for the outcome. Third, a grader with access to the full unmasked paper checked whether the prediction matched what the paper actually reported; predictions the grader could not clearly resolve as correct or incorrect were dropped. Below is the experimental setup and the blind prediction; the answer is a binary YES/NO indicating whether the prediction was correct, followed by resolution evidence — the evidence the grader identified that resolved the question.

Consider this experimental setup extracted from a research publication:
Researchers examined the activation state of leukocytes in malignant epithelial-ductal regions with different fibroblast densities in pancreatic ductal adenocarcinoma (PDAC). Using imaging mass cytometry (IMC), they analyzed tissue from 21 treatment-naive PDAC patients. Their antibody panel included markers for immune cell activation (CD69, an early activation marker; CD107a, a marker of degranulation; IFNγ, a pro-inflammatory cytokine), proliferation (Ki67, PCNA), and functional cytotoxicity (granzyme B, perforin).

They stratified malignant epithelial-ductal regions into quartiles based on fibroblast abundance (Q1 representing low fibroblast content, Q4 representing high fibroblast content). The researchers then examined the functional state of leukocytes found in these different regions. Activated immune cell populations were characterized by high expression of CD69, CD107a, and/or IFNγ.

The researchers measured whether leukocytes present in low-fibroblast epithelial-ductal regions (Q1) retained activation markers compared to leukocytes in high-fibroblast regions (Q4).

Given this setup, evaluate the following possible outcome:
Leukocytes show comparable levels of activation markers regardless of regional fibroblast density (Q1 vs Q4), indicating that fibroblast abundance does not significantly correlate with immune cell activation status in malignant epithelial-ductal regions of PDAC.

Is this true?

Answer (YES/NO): NO